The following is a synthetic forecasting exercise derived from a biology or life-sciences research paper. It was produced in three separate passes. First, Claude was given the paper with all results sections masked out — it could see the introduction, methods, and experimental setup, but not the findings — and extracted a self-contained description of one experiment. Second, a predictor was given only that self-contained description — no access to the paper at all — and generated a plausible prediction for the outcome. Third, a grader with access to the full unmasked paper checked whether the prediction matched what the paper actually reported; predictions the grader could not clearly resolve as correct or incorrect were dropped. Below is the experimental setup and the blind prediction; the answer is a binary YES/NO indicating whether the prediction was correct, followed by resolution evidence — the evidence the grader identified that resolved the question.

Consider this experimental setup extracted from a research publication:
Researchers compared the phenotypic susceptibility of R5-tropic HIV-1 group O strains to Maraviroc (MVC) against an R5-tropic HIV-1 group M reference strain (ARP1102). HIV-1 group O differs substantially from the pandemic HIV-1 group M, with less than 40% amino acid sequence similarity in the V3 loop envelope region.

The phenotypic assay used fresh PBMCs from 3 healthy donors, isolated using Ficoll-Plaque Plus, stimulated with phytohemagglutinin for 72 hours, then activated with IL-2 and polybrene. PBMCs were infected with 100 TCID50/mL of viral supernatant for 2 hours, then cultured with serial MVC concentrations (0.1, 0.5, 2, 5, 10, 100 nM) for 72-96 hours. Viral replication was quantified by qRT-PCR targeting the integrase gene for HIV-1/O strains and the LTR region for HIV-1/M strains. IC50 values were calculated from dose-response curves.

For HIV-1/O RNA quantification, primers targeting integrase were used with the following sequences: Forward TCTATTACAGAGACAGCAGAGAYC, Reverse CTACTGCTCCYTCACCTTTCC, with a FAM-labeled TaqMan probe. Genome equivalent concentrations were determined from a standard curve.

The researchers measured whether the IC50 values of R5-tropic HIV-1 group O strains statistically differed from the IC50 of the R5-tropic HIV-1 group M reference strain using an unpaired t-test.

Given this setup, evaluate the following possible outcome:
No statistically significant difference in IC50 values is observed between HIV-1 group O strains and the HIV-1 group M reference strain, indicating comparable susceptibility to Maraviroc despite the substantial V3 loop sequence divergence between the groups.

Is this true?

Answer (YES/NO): YES